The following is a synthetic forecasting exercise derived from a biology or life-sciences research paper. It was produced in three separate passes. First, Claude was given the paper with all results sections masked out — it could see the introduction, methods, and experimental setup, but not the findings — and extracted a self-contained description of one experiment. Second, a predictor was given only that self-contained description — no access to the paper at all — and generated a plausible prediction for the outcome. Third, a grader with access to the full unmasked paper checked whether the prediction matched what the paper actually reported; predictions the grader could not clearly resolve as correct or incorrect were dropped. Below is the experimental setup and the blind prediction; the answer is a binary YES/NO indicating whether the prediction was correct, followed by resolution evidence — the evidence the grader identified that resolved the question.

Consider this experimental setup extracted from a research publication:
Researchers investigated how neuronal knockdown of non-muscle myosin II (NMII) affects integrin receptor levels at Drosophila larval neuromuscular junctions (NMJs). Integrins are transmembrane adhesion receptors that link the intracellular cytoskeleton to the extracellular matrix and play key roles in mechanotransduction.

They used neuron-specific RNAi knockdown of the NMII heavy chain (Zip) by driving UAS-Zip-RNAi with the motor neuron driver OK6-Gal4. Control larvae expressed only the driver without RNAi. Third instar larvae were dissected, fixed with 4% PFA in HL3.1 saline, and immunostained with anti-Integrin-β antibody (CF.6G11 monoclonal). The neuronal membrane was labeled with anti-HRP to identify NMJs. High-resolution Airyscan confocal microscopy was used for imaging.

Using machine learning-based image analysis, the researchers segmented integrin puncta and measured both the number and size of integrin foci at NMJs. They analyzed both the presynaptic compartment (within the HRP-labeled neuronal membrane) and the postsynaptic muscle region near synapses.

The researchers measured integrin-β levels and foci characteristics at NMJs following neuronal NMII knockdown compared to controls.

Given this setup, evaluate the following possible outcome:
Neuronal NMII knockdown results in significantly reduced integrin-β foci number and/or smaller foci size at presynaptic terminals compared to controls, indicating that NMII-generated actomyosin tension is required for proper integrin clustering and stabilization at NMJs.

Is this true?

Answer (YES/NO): YES